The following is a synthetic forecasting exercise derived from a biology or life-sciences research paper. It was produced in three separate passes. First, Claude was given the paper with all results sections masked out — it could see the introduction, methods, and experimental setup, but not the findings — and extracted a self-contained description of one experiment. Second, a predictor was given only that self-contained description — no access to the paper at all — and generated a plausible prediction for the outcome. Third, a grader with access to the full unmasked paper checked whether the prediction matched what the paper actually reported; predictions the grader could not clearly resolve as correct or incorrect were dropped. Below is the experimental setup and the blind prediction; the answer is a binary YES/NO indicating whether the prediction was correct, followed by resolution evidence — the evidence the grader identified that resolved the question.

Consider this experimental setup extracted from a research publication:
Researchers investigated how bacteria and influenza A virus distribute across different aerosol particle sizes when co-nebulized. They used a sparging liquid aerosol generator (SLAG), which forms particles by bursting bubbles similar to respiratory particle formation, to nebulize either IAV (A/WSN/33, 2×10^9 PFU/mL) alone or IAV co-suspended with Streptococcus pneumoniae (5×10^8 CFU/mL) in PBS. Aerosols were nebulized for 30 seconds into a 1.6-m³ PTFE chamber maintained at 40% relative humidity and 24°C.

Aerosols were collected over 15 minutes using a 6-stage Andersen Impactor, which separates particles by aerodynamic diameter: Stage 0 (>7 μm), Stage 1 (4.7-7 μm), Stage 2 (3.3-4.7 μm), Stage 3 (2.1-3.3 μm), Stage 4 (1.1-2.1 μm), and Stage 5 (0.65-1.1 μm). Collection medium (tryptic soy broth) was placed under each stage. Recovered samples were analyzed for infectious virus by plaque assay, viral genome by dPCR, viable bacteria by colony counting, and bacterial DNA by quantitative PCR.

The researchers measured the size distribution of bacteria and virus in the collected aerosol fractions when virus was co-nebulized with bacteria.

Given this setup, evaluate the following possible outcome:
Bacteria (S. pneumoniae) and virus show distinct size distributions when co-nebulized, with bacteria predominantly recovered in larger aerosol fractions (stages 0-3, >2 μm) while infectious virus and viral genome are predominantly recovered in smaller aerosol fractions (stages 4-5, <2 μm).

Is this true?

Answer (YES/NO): NO